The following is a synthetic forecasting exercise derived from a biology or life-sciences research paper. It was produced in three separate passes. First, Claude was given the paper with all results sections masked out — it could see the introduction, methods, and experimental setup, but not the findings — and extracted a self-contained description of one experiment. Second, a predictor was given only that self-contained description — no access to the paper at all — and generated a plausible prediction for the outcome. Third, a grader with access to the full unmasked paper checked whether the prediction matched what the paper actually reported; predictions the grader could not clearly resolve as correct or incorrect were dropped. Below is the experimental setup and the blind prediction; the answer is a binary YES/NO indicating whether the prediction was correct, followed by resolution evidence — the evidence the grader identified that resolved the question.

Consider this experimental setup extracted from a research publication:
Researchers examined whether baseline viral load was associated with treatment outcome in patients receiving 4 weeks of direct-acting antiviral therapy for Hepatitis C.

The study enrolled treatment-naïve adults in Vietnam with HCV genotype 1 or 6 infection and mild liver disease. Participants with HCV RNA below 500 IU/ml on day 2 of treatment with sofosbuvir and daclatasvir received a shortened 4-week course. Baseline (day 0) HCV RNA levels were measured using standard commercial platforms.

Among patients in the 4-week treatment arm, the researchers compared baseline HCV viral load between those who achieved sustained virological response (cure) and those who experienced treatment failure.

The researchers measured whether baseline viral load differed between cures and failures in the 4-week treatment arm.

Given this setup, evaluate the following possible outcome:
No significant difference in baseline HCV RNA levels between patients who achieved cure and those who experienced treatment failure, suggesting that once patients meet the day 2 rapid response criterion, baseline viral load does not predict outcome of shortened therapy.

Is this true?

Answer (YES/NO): YES